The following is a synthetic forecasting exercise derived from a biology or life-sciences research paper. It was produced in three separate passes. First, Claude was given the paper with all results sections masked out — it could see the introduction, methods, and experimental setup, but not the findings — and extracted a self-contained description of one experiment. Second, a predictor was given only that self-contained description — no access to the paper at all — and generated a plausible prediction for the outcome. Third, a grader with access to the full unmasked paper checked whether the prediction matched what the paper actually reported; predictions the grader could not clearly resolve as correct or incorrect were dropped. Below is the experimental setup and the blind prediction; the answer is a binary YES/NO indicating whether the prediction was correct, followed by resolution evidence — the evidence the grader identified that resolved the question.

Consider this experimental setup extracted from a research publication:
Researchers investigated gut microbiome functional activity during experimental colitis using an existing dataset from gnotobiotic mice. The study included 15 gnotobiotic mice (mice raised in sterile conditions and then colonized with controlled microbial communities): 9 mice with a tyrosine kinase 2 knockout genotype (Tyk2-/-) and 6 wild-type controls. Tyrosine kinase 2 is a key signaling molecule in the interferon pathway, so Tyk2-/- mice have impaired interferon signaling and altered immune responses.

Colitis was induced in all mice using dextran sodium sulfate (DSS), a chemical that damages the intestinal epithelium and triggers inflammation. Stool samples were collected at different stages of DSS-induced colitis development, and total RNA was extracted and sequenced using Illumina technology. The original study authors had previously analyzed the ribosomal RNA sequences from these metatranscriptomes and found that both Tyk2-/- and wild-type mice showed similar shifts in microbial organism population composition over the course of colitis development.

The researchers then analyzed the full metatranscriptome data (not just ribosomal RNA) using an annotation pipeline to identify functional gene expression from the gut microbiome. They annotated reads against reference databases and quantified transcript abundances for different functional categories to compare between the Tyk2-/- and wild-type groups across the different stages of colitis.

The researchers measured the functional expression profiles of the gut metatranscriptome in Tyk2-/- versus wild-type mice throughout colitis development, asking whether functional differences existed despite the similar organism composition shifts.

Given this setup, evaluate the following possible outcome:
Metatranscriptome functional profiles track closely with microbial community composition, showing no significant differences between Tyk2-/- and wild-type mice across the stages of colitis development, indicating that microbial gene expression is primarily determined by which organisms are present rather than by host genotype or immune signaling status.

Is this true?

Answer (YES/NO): NO